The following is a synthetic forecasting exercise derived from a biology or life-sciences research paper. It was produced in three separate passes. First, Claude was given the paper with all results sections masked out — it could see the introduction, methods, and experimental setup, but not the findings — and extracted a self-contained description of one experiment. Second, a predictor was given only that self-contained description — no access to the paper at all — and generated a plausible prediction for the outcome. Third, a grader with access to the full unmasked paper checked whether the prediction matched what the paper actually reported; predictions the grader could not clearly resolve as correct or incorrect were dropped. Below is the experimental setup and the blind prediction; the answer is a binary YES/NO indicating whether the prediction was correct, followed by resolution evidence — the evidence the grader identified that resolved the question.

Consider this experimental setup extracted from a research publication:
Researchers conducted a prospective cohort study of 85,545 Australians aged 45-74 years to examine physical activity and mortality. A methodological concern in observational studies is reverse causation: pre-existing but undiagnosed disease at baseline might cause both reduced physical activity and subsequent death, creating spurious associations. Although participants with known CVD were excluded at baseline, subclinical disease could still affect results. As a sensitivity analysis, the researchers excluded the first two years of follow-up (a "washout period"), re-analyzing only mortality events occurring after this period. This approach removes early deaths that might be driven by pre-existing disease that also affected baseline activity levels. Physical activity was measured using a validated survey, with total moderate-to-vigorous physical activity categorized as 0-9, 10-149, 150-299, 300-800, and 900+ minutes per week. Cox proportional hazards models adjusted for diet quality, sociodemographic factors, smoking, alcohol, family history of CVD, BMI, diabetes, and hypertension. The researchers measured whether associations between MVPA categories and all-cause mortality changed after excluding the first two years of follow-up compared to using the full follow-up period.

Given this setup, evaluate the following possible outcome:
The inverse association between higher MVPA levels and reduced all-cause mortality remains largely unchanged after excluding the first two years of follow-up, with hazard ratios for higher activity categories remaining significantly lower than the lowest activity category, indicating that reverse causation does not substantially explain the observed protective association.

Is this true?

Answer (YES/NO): YES